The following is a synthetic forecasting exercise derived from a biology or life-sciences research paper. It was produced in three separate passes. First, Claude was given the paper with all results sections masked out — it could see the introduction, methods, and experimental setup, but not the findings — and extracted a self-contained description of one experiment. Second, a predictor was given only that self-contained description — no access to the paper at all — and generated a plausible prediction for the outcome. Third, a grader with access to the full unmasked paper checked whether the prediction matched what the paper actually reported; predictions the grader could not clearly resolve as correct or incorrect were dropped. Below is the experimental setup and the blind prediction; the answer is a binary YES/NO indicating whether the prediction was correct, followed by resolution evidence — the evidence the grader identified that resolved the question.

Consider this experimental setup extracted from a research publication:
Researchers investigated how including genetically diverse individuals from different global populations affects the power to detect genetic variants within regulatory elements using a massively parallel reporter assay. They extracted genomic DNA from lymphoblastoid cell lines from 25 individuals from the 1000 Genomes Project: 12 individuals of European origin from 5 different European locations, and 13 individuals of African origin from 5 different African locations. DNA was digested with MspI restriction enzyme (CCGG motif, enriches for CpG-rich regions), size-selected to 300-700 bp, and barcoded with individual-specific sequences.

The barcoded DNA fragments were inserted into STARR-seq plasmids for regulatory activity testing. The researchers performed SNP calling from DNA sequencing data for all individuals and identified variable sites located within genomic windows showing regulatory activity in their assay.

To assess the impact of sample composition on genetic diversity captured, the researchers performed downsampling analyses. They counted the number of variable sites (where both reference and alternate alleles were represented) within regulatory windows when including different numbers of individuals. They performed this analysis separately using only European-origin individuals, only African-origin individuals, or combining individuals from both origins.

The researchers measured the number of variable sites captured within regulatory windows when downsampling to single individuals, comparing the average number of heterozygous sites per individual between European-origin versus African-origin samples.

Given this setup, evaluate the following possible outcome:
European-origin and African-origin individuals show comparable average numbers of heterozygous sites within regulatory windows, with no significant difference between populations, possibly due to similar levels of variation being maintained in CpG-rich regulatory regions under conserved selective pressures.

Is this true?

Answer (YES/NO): NO